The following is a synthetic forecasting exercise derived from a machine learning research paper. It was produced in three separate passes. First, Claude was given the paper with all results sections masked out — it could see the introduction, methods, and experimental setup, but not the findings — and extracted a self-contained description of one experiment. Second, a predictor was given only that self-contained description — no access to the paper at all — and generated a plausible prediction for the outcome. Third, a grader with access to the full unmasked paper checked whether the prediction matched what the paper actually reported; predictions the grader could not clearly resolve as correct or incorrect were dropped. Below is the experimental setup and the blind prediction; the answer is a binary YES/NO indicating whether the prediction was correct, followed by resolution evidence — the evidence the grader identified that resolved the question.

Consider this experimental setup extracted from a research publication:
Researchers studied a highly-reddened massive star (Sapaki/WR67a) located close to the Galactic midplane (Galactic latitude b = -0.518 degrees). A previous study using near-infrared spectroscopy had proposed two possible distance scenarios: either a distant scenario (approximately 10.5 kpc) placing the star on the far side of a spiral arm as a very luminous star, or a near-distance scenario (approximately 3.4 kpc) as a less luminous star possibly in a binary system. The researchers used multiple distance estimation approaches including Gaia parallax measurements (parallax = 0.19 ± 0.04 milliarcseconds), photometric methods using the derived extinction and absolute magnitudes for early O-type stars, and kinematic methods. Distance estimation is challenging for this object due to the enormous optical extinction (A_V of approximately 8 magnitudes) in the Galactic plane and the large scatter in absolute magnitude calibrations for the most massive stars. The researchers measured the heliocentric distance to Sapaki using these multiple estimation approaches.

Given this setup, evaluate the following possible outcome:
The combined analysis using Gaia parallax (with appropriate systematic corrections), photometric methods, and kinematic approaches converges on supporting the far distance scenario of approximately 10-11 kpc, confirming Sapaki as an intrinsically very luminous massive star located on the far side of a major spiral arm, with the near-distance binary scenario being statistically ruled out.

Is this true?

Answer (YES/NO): NO